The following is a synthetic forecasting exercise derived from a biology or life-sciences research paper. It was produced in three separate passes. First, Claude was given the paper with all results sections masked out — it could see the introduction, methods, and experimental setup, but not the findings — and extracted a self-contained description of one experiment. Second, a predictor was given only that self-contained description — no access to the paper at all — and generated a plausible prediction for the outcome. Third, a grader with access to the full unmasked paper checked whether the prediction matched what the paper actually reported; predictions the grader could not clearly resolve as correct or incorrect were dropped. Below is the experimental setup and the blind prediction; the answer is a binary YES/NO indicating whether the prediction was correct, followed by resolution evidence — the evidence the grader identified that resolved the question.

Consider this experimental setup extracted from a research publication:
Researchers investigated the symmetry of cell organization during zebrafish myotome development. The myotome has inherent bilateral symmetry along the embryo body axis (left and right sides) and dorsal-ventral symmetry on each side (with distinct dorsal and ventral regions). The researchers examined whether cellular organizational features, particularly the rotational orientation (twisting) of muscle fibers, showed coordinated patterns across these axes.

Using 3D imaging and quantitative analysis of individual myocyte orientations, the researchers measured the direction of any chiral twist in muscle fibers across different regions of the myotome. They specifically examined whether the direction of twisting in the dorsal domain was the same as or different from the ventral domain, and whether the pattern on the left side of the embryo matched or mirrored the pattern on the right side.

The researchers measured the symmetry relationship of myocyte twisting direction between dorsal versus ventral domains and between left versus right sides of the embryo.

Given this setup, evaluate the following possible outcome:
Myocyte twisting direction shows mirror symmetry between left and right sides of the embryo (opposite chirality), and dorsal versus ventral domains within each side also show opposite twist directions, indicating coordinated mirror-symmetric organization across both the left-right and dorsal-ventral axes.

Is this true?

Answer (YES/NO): YES